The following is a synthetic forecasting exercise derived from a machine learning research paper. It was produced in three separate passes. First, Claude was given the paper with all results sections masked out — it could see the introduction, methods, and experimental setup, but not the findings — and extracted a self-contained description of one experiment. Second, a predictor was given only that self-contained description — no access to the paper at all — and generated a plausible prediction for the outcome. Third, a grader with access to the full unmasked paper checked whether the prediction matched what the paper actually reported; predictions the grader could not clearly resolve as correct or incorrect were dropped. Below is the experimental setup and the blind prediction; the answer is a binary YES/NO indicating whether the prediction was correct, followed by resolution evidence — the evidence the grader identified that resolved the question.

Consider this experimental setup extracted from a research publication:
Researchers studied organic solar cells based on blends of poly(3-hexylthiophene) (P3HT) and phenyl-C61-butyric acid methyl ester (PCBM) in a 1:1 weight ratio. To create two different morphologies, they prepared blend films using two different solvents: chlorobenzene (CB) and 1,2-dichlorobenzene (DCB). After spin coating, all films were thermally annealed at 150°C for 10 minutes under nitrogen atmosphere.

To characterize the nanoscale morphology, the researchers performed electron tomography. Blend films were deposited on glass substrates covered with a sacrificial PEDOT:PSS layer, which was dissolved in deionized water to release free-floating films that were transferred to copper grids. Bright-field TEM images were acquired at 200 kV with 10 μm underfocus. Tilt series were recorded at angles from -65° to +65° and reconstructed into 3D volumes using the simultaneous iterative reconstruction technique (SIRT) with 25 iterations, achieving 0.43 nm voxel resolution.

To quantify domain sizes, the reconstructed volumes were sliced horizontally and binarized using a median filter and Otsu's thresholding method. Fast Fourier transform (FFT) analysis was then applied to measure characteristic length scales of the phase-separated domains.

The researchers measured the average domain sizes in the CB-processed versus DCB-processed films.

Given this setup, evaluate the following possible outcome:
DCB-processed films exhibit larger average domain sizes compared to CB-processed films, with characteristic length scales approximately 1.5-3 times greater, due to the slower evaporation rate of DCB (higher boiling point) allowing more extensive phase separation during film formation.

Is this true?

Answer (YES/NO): NO